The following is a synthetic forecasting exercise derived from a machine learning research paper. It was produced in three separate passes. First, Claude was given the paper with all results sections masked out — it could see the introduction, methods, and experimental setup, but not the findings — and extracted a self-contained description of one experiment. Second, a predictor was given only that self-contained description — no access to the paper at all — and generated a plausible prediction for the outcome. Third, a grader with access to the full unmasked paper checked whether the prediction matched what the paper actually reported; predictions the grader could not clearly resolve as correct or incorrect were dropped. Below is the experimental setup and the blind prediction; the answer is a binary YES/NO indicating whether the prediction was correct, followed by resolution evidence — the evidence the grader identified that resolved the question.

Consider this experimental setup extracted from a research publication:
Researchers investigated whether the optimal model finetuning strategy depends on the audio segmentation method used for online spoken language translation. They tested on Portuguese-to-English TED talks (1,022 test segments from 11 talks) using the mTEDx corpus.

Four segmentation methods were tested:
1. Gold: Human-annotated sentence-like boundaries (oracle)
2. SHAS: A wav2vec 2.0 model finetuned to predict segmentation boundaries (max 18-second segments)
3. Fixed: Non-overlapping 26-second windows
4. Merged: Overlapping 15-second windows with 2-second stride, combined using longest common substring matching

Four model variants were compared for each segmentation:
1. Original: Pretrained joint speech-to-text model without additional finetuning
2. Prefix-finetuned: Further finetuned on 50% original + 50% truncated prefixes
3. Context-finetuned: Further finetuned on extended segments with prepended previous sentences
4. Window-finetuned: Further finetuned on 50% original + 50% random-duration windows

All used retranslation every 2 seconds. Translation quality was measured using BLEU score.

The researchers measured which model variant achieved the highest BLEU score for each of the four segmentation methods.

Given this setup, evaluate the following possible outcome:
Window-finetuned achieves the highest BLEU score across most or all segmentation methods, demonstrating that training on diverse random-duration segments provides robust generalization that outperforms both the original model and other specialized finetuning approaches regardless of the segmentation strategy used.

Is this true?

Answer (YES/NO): NO